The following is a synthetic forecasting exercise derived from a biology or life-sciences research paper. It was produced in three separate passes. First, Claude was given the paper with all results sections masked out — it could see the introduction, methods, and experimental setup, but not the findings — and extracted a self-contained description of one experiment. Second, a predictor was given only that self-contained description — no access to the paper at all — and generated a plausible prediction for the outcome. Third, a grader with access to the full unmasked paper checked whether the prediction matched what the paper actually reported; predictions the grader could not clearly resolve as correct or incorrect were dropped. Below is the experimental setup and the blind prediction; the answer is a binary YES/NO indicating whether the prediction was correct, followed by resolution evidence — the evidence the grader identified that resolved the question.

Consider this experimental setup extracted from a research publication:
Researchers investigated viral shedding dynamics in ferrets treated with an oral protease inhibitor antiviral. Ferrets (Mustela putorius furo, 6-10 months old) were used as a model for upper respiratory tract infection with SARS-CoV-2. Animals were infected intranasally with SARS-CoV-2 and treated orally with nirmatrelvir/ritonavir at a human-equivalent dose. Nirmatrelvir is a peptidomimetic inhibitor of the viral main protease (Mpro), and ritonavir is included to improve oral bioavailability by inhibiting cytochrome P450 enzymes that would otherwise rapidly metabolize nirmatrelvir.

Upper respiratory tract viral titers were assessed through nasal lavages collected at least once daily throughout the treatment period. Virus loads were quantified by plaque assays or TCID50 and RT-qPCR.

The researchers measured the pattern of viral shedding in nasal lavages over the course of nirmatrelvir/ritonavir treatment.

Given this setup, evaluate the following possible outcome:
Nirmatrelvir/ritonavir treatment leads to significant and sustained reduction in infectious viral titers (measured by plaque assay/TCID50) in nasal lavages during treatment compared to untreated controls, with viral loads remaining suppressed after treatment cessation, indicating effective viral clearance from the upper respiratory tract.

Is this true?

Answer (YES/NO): NO